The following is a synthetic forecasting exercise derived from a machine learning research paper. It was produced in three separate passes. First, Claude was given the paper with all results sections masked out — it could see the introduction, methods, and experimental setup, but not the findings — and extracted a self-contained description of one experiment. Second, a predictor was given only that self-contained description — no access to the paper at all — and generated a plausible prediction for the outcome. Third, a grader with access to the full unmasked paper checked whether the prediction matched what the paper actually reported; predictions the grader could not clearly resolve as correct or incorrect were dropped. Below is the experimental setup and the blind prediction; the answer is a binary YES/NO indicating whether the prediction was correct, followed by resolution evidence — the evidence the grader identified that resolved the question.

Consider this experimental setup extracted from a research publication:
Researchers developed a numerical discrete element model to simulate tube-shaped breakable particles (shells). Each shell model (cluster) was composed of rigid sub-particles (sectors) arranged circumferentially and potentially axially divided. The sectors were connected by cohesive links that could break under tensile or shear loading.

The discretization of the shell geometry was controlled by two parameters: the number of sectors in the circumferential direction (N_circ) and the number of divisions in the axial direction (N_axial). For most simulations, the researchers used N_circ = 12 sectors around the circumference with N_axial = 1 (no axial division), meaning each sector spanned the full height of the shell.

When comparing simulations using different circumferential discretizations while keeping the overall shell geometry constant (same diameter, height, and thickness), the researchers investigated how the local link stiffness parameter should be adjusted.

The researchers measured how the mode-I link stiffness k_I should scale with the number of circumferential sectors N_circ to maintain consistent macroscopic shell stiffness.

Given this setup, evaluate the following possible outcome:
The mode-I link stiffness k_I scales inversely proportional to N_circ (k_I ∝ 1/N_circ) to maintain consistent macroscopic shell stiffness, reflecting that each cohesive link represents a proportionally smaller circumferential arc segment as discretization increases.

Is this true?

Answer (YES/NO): NO